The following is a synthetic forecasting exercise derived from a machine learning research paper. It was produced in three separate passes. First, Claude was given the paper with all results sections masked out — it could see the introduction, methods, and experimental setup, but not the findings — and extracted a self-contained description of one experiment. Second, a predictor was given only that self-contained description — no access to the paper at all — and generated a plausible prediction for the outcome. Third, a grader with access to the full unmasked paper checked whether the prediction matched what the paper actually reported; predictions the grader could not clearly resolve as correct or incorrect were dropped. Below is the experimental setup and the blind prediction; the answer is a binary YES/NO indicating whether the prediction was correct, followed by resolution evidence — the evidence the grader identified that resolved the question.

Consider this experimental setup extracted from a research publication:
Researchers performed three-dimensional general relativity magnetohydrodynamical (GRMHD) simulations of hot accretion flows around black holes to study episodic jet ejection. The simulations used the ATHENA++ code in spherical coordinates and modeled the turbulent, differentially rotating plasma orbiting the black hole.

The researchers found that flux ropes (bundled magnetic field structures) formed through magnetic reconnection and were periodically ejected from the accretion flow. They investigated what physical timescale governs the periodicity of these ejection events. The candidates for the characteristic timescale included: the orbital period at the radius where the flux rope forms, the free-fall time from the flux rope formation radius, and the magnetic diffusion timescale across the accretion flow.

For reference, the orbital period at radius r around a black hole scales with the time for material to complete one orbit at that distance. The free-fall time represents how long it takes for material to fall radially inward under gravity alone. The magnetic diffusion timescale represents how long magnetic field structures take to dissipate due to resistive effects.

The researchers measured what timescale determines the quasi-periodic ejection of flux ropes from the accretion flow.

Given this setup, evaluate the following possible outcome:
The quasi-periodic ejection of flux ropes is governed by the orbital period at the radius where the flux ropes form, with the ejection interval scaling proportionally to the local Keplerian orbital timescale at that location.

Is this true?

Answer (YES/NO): YES